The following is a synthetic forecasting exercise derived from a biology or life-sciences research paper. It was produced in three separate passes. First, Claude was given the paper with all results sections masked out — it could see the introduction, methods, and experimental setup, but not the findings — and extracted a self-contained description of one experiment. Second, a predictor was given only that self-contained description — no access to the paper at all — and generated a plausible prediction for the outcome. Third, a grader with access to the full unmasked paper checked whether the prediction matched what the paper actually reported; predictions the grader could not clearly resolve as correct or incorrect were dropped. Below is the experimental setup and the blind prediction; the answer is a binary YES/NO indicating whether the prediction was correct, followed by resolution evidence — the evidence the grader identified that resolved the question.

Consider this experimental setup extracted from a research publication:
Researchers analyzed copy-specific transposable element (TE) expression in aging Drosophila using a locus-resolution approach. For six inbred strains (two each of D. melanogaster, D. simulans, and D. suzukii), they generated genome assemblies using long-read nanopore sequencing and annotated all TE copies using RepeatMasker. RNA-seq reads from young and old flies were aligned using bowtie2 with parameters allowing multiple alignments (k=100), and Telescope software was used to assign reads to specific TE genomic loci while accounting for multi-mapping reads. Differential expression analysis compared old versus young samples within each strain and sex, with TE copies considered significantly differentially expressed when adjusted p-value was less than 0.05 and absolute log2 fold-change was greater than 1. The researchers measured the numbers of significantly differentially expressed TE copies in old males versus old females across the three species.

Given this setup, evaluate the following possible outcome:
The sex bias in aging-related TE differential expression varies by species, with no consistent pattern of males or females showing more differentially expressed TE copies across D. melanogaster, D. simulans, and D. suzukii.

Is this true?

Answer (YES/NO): NO